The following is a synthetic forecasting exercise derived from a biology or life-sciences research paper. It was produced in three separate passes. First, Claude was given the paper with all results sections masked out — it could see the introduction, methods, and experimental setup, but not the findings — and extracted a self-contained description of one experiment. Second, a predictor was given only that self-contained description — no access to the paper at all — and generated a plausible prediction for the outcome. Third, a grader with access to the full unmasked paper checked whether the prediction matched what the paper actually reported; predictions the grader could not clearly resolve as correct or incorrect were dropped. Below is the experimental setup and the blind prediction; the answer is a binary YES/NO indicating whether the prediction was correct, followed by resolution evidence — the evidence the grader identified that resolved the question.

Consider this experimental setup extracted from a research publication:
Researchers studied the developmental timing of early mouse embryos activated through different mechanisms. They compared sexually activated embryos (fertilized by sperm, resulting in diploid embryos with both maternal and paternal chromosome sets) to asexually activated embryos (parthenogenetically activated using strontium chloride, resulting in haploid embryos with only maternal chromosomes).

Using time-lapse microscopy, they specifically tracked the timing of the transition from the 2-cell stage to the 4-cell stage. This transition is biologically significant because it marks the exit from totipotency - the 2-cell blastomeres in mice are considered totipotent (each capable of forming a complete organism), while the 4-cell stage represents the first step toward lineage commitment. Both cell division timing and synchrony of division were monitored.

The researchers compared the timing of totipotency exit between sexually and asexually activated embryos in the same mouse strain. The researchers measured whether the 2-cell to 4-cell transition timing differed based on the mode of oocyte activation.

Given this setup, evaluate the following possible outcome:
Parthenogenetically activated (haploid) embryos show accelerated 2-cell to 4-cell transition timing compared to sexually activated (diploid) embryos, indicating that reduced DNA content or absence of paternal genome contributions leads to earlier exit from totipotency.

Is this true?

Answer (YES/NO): NO